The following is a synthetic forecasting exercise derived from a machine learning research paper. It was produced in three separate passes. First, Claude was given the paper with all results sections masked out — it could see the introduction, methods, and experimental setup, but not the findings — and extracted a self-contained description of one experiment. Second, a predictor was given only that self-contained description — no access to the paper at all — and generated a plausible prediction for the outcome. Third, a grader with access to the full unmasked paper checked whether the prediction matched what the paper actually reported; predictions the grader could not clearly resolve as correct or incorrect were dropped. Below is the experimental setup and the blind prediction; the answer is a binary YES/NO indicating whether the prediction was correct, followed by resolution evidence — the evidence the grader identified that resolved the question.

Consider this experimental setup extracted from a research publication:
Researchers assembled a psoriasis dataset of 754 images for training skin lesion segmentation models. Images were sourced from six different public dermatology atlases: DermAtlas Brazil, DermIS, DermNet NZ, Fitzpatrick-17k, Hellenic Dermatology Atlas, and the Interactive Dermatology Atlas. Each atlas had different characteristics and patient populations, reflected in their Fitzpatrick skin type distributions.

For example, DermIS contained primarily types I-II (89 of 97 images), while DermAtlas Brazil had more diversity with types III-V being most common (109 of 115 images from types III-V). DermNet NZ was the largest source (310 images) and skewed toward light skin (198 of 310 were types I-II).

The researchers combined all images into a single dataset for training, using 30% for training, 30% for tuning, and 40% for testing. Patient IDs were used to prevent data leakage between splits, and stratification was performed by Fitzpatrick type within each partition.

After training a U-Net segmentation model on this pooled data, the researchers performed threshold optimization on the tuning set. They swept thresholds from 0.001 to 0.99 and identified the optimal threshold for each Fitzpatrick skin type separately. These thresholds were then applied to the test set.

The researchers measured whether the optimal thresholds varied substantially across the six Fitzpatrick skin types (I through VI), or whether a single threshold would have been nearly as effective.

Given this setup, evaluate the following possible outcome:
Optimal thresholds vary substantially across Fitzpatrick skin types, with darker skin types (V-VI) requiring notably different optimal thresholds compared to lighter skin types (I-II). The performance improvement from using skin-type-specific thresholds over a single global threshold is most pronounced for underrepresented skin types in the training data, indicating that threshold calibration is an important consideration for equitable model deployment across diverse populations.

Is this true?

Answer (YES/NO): NO